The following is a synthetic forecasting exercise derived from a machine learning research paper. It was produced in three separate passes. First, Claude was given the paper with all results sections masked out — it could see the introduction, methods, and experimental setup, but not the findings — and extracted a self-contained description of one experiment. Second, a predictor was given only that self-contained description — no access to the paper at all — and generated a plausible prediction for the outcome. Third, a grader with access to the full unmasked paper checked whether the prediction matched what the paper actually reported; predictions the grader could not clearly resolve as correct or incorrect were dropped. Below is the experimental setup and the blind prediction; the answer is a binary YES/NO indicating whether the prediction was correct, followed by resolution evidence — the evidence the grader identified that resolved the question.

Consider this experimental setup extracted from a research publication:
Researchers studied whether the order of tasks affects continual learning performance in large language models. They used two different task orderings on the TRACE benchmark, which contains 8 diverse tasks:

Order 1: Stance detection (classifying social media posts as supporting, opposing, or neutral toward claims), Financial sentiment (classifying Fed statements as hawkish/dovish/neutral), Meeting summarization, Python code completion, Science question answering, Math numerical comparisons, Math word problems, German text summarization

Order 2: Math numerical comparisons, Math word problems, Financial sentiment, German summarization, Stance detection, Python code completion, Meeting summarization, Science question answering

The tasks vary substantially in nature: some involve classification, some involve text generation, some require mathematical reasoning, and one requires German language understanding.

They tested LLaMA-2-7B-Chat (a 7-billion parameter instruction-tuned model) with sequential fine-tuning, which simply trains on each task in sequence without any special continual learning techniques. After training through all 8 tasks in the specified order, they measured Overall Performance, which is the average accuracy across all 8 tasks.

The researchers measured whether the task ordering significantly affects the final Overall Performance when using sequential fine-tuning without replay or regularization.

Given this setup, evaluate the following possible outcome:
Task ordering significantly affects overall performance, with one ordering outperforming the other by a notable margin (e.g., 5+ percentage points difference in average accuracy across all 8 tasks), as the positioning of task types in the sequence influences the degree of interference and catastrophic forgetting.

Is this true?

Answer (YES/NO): NO